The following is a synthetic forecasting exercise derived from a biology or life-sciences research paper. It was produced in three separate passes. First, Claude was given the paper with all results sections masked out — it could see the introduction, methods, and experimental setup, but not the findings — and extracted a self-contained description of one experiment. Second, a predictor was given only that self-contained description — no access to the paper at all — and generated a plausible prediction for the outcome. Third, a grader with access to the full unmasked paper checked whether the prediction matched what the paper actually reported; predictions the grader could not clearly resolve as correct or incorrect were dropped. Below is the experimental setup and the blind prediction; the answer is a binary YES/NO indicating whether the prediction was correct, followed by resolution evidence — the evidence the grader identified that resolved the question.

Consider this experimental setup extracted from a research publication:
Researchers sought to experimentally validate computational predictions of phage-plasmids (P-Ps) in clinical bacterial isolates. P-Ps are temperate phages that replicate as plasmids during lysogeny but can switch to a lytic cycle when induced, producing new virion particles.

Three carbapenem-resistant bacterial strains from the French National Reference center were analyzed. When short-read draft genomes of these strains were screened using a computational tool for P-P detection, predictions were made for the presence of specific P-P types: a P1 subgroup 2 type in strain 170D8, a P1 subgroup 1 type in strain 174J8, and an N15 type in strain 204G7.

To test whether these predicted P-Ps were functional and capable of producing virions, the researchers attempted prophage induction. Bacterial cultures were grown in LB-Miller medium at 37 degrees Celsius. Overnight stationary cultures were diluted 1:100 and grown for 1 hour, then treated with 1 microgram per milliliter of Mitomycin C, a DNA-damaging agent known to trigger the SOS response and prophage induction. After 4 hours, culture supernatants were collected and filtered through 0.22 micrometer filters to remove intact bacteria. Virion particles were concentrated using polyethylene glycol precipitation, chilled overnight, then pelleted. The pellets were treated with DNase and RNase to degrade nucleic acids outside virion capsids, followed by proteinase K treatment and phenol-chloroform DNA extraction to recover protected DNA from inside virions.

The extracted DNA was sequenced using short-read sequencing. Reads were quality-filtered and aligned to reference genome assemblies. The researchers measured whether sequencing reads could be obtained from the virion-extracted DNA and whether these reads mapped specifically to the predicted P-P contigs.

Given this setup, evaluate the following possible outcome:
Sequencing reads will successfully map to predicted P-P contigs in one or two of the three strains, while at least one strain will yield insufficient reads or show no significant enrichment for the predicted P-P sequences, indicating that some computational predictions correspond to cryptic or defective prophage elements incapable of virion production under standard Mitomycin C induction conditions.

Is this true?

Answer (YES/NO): NO